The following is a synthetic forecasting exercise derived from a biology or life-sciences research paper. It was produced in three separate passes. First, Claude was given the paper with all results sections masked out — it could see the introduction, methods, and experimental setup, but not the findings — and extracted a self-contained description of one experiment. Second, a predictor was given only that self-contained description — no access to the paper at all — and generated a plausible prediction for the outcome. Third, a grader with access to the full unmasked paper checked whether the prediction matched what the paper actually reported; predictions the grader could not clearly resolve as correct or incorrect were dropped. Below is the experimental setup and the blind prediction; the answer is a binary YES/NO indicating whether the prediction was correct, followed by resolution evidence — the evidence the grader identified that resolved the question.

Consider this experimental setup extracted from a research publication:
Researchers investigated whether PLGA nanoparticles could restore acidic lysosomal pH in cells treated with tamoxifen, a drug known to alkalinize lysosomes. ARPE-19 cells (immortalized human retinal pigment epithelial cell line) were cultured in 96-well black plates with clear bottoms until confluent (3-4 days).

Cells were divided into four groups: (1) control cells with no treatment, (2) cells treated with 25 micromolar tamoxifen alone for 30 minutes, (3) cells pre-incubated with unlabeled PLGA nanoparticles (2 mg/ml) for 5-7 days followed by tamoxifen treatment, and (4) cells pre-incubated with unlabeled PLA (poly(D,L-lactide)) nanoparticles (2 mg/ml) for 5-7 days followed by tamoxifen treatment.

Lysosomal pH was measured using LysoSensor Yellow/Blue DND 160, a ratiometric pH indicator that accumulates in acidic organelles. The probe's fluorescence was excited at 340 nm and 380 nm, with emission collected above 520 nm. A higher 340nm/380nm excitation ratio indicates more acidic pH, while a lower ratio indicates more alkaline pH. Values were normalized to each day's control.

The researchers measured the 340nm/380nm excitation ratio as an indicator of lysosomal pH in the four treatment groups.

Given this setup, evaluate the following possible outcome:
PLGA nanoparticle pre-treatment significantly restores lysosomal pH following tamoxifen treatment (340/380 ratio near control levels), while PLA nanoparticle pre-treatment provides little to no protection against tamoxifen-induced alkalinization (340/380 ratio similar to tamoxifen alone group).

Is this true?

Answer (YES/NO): YES